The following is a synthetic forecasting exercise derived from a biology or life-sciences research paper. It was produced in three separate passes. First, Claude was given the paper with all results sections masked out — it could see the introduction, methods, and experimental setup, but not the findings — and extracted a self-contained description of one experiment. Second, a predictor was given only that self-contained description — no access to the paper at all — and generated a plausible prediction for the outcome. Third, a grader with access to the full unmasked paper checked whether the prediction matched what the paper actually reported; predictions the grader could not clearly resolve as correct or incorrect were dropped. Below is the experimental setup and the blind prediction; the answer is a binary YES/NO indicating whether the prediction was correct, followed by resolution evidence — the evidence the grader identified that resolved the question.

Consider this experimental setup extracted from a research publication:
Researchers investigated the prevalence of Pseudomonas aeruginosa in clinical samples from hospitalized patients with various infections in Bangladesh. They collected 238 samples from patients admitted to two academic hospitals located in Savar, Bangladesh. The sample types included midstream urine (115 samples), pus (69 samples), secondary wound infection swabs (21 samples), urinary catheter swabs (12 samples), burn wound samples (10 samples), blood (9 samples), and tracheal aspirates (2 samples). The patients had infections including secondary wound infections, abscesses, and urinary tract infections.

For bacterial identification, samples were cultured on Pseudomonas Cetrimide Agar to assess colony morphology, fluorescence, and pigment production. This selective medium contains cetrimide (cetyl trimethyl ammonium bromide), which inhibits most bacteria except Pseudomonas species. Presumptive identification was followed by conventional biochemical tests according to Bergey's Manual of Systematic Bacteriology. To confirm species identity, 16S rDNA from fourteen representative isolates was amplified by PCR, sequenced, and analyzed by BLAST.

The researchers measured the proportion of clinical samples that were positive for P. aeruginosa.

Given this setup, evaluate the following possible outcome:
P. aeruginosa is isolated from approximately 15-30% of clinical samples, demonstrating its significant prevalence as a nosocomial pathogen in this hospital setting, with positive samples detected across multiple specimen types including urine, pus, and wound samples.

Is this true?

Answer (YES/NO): YES